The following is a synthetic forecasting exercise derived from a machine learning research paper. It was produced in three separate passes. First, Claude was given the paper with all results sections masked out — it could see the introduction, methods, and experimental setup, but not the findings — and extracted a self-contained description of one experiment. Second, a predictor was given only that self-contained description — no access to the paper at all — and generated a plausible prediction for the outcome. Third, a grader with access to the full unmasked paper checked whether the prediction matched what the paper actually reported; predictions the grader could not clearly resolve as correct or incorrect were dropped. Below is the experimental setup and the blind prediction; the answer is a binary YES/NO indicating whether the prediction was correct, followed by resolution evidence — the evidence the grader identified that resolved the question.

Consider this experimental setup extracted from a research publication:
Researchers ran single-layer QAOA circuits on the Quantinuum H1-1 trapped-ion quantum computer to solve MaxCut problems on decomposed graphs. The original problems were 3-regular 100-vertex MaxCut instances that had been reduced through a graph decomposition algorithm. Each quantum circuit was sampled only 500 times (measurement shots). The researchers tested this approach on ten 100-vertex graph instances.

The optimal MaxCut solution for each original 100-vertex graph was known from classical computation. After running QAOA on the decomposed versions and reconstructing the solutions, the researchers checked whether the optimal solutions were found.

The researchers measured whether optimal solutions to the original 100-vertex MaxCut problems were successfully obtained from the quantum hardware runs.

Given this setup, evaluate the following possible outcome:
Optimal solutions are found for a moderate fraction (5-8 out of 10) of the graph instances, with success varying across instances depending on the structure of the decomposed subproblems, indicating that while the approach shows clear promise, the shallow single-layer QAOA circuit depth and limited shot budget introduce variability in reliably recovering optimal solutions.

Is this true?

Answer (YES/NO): NO